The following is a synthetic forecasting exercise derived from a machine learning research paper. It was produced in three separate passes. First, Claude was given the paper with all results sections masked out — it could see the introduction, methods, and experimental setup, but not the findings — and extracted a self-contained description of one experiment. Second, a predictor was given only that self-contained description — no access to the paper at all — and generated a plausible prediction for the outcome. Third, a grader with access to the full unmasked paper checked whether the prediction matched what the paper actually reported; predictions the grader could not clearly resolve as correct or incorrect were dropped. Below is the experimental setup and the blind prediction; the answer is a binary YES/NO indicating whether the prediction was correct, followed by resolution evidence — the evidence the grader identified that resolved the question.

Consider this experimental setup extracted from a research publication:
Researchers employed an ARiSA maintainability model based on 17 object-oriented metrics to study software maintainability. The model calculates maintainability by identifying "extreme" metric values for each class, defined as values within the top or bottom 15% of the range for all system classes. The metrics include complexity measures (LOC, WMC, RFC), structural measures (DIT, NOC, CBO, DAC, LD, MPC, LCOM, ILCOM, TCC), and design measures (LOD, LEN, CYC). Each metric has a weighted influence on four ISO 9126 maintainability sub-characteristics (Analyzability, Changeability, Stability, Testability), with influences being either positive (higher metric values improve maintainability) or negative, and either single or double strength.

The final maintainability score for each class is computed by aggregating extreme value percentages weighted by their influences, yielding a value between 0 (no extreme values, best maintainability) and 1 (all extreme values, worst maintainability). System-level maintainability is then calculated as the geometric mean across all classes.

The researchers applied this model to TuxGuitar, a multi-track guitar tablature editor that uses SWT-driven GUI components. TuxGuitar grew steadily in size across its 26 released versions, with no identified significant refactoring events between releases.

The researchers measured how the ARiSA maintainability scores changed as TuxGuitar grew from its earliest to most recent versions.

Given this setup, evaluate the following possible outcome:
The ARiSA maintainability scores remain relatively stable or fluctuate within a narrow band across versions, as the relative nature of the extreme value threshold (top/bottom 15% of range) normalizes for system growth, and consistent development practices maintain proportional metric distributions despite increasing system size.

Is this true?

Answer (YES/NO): NO